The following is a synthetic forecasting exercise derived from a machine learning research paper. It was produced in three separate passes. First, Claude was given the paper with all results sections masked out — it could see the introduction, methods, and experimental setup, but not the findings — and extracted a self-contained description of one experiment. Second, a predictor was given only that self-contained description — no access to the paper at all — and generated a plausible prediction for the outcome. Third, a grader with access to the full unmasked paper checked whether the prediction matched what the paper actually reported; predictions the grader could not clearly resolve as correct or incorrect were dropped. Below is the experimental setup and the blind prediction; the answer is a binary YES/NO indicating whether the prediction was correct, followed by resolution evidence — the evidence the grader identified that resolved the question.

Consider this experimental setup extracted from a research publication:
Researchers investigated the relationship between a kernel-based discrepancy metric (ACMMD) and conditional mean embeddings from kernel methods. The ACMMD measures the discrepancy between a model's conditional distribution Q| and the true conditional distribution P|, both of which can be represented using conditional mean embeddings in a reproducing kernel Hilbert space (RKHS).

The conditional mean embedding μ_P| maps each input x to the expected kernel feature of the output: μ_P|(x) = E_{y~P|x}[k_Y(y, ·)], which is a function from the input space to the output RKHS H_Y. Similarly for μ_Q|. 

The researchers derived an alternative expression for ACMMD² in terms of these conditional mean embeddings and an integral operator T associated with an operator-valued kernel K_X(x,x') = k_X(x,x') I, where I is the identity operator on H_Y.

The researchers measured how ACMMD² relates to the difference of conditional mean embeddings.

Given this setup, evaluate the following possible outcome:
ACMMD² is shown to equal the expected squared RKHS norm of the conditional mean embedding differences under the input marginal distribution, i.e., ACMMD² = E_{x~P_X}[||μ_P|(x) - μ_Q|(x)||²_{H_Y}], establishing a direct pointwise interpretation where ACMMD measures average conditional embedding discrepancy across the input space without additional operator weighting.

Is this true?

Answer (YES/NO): NO